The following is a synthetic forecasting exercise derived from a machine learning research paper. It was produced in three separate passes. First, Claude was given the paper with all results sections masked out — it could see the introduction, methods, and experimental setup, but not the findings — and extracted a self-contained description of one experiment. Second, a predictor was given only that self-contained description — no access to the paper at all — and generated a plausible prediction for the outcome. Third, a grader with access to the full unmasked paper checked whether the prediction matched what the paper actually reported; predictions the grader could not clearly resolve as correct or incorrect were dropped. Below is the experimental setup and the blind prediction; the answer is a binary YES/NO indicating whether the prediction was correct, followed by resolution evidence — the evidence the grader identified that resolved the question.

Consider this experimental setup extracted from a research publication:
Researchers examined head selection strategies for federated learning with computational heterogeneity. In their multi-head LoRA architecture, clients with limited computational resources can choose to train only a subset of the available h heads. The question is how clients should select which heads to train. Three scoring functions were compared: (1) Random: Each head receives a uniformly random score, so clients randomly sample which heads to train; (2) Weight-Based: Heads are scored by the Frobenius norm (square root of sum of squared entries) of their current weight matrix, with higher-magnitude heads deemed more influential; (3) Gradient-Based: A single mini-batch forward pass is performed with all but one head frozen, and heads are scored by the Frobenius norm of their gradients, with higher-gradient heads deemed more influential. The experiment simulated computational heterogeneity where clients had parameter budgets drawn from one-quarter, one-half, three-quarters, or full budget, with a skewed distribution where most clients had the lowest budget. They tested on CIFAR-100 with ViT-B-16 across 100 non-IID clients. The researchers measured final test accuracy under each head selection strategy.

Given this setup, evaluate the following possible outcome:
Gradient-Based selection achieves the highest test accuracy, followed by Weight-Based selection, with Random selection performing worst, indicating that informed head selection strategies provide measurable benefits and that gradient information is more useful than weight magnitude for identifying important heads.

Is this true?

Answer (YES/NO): NO